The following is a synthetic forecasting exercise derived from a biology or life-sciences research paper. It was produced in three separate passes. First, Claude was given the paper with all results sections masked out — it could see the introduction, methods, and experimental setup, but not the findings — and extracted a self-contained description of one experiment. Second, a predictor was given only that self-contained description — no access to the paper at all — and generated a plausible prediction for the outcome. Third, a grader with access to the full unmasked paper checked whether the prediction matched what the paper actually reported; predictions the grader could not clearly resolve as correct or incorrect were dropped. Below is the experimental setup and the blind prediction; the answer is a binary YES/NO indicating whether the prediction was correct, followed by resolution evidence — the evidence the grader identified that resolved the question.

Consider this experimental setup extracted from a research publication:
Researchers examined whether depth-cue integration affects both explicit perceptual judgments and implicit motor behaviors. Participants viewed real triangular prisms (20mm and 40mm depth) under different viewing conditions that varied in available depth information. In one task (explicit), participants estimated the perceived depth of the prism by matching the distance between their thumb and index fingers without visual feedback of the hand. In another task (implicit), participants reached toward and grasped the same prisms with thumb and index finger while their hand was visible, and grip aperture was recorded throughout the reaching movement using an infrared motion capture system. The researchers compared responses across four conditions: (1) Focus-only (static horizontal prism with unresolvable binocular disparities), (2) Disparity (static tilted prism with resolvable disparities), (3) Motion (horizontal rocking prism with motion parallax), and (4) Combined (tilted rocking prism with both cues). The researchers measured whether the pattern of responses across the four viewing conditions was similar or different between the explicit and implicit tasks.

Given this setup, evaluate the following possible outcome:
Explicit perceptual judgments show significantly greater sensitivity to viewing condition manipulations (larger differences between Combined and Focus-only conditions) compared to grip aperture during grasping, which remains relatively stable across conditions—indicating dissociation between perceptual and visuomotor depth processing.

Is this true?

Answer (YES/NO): NO